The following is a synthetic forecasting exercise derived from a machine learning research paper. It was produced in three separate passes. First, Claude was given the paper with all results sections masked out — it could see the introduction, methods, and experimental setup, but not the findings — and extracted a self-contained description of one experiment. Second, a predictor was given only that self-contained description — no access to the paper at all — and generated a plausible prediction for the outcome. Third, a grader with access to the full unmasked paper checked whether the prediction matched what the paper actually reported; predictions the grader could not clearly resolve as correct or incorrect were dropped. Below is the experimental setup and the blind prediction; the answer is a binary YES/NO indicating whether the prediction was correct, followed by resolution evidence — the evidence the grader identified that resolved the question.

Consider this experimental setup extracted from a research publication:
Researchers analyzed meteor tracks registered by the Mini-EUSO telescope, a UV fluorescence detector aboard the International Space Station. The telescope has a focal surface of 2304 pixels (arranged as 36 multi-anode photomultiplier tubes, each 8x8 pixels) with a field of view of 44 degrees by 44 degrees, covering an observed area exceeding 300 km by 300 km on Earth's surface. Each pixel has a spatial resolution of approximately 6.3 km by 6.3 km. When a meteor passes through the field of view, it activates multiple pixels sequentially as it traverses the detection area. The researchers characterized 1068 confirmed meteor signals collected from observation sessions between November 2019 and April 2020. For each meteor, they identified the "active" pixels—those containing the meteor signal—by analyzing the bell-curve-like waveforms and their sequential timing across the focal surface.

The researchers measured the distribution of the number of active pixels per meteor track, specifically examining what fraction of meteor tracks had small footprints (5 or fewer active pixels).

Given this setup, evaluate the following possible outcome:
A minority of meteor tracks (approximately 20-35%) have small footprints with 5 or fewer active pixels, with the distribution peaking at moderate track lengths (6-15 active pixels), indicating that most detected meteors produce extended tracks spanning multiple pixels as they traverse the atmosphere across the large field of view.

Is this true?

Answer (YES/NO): NO